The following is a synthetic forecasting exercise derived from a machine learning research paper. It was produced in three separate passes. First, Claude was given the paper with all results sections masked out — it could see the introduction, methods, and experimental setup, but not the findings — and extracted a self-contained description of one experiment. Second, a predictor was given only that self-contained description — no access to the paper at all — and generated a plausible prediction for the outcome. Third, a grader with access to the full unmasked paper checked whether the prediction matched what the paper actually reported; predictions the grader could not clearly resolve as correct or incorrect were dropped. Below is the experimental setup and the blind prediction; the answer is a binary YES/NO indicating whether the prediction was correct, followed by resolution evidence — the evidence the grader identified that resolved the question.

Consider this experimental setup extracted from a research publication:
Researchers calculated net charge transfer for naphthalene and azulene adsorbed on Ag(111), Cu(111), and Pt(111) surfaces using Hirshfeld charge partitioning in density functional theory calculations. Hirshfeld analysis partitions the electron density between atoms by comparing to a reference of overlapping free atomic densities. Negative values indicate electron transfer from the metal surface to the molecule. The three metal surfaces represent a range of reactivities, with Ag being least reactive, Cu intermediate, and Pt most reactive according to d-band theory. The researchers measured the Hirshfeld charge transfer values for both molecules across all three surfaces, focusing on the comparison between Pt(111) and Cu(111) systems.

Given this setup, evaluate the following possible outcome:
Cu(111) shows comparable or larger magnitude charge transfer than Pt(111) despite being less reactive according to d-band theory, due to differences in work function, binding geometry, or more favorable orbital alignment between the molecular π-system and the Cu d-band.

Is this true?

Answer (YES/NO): NO